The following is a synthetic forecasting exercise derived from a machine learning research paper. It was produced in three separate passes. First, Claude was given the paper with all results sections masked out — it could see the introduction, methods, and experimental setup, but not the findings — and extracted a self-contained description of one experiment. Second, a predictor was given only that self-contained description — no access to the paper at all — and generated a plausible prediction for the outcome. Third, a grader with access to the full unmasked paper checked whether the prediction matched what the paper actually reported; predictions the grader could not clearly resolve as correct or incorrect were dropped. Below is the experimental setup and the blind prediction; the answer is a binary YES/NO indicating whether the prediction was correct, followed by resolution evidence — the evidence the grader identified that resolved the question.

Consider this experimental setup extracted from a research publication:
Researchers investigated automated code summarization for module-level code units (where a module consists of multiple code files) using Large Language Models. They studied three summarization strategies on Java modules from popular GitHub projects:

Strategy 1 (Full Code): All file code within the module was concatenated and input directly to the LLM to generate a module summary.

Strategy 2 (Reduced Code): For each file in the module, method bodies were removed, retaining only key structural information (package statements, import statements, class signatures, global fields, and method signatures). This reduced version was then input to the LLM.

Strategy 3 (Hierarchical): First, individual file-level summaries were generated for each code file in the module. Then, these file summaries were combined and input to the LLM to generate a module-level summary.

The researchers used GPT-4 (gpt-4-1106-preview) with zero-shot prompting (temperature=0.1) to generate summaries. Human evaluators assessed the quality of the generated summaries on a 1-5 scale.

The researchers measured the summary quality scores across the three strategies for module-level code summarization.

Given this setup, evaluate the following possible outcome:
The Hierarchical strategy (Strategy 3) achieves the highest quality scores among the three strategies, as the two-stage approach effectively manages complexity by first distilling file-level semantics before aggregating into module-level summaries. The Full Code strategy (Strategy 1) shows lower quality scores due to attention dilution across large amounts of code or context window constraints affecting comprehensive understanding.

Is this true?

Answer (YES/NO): YES